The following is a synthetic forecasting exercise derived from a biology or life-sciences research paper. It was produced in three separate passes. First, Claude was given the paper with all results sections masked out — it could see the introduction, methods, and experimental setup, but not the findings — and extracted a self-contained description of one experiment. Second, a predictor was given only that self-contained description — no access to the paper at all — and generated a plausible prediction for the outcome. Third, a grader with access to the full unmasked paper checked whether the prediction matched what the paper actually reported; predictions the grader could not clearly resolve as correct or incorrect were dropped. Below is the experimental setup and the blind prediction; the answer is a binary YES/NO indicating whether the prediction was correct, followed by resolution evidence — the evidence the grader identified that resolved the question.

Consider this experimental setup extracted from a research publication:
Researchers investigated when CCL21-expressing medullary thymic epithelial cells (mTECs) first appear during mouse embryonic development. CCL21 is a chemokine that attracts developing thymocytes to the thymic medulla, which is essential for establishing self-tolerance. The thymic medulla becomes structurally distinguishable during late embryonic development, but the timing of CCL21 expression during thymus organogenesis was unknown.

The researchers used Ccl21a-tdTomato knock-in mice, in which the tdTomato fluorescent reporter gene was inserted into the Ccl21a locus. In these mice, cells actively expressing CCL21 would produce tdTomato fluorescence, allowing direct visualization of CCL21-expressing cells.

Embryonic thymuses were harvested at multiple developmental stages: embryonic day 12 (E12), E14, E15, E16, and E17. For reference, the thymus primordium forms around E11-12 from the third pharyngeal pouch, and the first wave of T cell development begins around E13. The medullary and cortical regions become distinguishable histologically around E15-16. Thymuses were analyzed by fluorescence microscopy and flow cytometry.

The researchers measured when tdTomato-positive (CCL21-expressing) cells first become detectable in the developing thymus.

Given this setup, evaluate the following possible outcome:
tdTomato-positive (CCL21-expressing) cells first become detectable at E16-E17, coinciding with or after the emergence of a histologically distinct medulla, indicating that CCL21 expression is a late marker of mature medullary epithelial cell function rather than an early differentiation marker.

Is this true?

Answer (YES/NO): NO